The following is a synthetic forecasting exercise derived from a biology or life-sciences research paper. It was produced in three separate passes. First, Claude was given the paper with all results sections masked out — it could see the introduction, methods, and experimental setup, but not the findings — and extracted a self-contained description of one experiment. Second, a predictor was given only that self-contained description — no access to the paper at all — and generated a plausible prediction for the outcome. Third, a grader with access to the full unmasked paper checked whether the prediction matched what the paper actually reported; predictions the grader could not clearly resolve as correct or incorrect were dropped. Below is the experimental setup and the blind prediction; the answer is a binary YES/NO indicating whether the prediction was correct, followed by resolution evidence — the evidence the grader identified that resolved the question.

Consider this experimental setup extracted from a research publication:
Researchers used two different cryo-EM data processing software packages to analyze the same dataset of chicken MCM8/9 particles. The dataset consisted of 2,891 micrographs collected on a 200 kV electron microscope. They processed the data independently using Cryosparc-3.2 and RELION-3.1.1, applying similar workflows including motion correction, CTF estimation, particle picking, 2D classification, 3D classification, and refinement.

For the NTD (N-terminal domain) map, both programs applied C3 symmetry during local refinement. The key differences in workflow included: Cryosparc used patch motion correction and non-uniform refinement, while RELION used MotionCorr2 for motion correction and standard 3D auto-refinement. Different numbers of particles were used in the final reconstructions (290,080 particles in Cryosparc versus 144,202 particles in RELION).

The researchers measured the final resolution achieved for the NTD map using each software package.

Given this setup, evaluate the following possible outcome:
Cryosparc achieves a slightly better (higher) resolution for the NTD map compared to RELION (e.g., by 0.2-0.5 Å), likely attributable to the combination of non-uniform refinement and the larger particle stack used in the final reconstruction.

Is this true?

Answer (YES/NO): NO